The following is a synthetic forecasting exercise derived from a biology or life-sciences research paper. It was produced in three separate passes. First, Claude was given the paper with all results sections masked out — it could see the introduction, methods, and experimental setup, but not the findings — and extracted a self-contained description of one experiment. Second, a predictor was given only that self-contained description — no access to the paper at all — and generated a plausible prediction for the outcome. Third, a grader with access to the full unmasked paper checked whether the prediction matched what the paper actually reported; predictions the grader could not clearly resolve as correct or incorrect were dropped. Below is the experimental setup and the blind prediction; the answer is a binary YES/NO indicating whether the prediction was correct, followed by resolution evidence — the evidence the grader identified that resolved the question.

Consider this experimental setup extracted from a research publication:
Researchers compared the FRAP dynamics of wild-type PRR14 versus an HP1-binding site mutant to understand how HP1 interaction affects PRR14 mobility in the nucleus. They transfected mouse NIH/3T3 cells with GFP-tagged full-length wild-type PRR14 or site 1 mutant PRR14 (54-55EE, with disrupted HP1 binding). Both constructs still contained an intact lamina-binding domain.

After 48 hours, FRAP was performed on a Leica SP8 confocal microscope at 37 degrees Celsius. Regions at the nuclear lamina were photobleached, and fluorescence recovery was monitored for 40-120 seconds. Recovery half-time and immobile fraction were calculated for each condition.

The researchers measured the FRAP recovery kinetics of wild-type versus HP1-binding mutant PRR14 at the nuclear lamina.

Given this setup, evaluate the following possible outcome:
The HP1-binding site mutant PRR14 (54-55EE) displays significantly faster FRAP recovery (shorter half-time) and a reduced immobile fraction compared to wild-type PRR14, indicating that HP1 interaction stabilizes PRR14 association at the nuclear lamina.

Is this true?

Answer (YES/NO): NO